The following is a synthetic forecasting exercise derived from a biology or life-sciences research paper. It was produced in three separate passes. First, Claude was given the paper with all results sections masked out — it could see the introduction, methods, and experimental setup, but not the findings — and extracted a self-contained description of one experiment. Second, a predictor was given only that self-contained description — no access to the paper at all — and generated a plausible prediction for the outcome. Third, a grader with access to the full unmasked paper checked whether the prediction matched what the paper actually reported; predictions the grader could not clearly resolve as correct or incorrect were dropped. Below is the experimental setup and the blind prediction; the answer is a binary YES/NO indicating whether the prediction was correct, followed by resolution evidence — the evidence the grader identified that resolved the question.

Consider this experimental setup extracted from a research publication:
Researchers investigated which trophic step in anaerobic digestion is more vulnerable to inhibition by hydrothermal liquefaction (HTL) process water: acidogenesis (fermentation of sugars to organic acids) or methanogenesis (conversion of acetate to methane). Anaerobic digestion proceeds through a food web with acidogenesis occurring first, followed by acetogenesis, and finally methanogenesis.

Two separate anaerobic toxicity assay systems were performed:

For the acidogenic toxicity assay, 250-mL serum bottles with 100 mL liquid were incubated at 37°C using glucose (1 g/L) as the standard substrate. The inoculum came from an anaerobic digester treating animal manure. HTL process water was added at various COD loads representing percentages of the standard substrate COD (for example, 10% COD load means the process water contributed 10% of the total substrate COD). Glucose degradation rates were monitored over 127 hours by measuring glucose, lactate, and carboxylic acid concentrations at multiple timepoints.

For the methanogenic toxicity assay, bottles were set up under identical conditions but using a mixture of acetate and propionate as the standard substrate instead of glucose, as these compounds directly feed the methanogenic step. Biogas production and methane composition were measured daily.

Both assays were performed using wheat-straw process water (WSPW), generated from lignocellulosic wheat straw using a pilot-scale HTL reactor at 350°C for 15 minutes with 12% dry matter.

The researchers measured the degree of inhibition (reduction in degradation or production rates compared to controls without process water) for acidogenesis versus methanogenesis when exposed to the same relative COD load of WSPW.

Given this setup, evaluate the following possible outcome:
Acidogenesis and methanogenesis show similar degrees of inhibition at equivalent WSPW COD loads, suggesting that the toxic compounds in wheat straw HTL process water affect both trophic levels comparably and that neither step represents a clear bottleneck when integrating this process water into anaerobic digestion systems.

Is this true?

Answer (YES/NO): NO